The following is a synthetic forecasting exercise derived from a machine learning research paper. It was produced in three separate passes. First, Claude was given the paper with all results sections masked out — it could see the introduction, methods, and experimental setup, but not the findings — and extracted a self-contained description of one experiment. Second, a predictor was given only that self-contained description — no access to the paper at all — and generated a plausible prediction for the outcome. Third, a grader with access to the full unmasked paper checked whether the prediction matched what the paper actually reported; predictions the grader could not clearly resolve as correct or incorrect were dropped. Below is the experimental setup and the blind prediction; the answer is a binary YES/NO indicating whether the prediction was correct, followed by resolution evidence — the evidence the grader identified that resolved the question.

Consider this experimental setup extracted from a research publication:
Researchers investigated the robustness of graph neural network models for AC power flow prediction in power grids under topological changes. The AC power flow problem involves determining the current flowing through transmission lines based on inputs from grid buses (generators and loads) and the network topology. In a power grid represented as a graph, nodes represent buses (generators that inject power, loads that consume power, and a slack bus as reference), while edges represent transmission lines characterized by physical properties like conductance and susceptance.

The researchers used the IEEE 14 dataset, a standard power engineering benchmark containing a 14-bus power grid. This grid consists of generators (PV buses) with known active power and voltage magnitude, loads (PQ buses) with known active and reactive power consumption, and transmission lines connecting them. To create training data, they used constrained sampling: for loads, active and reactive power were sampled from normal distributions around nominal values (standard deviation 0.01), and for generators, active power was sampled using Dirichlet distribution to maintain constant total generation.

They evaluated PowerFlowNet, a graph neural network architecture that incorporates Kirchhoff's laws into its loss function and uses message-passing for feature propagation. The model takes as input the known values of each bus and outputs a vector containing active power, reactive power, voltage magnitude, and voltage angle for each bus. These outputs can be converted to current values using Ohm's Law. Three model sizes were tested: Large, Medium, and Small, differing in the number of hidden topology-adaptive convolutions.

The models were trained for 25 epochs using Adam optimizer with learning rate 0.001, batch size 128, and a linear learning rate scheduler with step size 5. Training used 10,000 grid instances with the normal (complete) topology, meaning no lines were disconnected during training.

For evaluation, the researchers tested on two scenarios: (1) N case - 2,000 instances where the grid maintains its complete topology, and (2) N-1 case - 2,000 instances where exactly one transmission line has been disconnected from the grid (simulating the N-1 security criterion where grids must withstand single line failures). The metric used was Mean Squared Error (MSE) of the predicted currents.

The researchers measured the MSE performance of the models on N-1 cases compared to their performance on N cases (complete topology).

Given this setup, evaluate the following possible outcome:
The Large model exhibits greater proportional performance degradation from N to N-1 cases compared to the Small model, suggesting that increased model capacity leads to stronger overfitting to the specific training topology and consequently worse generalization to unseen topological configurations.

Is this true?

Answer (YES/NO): NO